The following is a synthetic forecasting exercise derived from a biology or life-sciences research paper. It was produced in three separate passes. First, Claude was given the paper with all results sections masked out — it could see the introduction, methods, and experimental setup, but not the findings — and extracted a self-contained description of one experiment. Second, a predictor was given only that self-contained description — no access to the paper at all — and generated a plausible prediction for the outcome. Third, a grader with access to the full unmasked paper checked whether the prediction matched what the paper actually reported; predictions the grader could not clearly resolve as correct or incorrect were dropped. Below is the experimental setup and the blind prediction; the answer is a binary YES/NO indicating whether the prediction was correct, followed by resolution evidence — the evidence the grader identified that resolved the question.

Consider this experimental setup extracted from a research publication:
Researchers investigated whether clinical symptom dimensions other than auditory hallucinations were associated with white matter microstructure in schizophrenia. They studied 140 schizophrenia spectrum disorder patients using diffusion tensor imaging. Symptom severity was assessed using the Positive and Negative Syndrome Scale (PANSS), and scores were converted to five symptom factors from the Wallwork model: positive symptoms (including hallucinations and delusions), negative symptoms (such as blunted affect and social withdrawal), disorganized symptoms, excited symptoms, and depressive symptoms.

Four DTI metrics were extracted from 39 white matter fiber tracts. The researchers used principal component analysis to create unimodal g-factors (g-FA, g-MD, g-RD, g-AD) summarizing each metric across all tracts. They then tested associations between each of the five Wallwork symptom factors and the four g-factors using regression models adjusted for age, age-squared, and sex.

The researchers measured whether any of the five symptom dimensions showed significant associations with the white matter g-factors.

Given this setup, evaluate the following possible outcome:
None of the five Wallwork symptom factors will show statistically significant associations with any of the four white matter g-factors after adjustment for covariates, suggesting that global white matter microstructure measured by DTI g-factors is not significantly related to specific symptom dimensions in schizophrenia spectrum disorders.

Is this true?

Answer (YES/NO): YES